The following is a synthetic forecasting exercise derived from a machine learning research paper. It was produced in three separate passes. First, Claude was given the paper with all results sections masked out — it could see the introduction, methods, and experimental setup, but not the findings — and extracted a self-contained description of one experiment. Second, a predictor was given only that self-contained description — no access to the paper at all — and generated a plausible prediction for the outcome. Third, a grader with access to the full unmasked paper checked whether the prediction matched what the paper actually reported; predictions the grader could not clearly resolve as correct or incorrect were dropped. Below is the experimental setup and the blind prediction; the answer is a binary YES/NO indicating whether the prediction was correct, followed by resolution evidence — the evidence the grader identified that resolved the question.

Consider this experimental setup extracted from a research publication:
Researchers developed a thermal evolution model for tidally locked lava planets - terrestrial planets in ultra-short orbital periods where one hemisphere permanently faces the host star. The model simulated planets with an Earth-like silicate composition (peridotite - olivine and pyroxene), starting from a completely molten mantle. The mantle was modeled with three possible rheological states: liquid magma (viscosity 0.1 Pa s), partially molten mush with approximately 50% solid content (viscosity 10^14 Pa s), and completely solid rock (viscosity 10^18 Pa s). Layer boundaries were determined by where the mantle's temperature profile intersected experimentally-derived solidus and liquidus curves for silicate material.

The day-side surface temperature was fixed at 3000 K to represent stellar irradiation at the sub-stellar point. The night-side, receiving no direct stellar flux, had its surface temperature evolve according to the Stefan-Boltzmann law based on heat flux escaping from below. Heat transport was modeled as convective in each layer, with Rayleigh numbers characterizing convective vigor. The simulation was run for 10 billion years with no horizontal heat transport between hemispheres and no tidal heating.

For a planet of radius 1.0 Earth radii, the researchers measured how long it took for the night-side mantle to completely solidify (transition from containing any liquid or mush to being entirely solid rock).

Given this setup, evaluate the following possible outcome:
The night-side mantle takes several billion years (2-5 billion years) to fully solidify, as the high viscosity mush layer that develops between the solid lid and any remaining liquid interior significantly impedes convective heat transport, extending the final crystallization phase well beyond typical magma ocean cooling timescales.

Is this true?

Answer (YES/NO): NO